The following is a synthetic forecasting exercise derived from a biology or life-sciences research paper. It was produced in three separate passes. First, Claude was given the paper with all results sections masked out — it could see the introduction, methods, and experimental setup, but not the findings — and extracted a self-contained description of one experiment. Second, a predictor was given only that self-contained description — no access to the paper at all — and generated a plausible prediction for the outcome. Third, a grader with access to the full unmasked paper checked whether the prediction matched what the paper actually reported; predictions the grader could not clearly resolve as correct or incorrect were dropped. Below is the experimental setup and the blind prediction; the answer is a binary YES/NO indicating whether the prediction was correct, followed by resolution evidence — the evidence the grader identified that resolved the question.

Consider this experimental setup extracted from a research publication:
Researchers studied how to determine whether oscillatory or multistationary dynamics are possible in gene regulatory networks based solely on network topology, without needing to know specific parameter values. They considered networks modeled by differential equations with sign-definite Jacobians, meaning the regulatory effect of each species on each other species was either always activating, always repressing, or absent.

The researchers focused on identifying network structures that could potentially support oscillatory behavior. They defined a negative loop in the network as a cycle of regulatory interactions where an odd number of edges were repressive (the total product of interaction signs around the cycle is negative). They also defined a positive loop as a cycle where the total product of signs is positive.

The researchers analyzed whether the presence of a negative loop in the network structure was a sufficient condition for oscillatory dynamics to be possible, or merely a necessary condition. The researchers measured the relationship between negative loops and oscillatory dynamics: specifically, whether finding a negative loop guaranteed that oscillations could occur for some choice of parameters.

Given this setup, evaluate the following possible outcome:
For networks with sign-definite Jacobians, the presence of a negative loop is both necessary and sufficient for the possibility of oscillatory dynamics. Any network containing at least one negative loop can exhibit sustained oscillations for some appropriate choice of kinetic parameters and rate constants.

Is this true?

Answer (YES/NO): YES